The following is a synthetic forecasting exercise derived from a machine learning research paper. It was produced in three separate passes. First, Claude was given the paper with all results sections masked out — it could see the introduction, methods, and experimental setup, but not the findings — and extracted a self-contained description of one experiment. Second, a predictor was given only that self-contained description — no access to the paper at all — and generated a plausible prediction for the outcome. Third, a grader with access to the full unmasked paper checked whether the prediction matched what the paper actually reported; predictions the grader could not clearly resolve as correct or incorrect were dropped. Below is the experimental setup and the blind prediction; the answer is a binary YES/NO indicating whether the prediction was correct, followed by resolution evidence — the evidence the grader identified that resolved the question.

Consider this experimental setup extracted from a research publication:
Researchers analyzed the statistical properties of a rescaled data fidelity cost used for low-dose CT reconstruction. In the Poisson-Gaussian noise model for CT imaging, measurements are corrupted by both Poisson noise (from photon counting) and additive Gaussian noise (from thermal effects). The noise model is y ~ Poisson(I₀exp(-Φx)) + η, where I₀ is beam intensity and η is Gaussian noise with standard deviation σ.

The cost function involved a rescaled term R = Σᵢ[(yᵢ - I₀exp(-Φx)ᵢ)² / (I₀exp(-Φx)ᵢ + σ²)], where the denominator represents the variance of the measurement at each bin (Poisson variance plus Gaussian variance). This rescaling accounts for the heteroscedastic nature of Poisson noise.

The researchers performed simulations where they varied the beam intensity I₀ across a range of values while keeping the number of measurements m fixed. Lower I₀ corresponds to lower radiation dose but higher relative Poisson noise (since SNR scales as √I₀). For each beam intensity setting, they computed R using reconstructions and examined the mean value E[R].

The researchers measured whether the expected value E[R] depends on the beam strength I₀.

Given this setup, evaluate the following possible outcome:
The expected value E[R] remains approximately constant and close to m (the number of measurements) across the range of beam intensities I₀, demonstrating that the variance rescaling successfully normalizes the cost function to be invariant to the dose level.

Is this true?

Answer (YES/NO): YES